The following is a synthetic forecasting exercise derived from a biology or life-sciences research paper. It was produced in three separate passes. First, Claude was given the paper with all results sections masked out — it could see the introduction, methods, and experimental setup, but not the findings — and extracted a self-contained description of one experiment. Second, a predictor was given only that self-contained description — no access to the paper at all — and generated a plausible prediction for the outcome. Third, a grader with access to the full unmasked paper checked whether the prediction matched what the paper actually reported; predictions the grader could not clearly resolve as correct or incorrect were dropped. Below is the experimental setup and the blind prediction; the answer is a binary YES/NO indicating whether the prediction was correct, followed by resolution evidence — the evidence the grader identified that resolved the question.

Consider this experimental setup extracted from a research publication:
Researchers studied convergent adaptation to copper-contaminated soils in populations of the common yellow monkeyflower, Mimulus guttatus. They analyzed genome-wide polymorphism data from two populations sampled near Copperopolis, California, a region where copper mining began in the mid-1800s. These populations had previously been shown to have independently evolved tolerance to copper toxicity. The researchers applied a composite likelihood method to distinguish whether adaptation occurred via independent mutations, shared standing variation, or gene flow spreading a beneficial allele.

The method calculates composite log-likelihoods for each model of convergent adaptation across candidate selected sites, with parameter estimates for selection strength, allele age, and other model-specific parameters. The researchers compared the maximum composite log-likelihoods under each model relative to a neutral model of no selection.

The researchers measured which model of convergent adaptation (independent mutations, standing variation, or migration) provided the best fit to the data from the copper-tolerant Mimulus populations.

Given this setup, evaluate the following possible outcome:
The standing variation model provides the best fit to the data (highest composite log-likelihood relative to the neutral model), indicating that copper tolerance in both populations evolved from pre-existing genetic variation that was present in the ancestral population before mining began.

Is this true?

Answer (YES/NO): YES